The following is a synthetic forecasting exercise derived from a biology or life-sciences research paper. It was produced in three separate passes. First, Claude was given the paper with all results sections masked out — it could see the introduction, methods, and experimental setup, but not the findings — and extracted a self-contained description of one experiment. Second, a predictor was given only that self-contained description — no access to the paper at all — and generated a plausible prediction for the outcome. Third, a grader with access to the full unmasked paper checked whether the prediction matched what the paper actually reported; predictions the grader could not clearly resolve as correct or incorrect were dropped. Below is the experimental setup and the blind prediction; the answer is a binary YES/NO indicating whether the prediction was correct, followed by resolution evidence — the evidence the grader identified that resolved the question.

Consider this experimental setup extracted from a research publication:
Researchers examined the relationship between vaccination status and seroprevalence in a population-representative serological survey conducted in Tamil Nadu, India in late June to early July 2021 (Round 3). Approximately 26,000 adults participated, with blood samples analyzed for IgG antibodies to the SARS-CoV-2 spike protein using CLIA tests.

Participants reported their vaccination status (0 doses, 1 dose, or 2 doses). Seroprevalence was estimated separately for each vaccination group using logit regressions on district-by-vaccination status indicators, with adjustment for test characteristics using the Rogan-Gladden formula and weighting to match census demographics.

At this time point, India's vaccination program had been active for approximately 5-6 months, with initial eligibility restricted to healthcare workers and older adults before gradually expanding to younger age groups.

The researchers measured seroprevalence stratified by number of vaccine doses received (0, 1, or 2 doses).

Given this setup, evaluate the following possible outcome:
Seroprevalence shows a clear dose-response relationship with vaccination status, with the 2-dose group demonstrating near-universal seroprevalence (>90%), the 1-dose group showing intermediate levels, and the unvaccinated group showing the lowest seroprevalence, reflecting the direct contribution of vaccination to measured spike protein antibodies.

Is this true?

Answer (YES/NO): NO